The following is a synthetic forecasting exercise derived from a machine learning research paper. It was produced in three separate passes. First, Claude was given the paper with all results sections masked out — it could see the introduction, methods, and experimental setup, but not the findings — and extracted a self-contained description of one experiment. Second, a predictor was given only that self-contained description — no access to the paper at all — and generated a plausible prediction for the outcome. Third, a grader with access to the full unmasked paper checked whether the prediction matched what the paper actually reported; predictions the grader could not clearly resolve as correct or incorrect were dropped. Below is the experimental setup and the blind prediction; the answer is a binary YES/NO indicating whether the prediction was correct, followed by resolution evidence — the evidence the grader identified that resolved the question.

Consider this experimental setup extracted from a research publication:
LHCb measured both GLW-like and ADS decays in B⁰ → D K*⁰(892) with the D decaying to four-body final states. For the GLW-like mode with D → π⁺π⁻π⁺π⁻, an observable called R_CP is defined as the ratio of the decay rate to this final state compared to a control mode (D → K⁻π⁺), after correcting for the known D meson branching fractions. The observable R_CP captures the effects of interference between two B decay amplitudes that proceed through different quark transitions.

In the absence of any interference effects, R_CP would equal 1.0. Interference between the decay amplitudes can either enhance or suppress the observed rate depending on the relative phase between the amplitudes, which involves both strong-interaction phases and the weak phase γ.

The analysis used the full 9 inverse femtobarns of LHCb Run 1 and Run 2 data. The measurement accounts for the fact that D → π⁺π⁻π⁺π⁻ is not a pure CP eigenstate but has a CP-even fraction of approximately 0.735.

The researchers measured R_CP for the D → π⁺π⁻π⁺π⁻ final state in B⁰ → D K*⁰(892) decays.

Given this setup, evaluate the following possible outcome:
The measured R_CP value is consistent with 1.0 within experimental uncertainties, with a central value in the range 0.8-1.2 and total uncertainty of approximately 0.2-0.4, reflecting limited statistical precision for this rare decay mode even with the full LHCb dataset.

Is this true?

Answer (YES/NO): NO